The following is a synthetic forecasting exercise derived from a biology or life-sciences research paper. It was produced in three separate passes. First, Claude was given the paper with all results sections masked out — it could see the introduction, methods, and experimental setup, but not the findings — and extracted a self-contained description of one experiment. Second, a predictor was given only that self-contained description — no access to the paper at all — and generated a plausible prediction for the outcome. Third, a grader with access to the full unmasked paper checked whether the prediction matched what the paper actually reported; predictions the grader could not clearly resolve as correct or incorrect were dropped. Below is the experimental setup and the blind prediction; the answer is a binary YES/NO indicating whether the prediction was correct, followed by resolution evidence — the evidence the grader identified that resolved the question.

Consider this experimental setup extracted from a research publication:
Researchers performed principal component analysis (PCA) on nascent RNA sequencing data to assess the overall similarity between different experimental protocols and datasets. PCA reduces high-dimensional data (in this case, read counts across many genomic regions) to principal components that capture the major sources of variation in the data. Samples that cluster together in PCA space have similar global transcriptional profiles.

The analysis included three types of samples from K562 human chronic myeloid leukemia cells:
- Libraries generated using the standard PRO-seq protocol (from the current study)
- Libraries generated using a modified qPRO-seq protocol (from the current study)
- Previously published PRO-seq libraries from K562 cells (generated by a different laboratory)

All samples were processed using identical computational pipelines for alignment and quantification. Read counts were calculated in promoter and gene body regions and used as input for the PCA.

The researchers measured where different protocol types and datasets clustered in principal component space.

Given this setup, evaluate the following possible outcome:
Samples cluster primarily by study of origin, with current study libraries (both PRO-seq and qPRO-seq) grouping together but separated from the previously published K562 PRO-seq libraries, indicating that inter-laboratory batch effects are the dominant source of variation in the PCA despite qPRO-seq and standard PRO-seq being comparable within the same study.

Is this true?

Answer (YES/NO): YES